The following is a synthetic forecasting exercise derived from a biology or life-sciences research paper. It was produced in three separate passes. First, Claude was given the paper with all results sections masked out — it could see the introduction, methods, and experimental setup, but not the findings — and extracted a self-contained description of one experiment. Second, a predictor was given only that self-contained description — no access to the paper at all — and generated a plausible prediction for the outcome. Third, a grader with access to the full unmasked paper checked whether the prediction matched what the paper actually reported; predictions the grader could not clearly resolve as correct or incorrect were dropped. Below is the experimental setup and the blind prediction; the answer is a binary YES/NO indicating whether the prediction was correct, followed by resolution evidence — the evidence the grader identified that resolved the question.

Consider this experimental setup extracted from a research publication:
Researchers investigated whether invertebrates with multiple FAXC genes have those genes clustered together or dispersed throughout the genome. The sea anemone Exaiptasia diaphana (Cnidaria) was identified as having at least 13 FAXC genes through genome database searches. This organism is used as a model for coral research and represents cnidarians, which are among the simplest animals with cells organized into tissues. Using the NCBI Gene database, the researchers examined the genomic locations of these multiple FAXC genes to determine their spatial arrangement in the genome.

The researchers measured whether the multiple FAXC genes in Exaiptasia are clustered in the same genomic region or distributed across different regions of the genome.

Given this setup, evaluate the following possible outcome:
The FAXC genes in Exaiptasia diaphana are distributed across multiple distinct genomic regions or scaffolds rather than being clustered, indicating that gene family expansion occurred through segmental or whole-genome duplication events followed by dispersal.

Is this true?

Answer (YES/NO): NO